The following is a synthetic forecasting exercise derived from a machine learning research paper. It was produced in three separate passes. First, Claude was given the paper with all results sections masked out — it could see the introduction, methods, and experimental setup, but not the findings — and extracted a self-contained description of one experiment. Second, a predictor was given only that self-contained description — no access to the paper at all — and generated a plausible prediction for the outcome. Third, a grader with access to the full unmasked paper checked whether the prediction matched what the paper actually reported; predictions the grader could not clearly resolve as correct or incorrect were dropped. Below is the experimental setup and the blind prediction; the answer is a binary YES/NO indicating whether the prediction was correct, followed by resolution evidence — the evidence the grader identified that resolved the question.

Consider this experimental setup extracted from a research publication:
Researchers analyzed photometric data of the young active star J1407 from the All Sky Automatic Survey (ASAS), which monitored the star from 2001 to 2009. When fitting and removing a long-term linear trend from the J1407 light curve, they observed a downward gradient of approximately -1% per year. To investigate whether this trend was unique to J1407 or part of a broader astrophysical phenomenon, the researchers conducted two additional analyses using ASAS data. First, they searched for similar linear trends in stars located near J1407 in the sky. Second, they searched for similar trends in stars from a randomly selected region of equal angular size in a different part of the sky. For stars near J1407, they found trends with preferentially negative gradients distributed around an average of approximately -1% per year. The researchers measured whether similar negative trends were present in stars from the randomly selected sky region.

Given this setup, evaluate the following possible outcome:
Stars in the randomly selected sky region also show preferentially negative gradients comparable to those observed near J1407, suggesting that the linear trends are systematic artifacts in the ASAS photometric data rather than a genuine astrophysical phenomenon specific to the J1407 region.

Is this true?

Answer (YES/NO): NO